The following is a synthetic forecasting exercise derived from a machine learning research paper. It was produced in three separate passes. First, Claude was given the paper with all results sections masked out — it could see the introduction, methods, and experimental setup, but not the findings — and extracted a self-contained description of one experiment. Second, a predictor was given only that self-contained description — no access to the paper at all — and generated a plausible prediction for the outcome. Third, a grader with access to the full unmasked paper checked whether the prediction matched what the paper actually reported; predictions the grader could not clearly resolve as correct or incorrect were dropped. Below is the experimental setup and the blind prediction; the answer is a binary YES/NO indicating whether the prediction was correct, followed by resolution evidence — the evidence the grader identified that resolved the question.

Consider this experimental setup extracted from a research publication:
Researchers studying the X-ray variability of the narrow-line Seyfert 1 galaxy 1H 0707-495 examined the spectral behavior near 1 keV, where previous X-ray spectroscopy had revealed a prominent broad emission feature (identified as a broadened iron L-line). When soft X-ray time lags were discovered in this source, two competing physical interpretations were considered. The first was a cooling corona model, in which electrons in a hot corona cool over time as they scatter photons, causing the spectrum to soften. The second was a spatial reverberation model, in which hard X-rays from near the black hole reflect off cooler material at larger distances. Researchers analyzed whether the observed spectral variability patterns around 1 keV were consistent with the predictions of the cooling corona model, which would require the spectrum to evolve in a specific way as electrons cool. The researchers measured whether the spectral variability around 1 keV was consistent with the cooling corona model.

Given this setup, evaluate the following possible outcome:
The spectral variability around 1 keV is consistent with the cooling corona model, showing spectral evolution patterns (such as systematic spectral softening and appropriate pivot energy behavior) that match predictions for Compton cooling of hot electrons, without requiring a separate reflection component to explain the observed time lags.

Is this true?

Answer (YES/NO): NO